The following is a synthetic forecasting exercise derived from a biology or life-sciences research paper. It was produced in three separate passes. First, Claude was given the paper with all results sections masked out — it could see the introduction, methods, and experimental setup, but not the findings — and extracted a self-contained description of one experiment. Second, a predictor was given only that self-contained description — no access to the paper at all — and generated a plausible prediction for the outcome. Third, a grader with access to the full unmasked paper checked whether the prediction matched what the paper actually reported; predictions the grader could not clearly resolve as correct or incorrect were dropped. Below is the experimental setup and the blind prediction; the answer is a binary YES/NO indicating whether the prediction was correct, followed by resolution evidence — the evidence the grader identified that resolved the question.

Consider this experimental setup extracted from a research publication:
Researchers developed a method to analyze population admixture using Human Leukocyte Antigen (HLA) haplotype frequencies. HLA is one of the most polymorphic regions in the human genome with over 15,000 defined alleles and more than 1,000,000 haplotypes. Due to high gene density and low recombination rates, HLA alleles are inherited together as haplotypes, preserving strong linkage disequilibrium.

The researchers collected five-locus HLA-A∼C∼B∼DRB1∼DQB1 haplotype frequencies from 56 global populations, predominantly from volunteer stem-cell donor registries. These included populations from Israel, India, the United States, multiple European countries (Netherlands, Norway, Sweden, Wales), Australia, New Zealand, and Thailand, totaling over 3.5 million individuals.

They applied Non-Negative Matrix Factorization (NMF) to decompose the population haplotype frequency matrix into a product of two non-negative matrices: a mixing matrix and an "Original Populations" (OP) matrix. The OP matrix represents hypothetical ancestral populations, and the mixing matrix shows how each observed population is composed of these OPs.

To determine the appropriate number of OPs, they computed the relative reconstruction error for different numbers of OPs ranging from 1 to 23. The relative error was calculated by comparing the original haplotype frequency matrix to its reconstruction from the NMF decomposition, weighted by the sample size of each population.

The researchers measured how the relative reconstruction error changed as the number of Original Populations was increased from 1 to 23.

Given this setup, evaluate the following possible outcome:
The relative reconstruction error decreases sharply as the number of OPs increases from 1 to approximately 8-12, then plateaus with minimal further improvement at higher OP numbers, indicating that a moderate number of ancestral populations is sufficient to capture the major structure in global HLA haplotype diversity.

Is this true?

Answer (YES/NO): YES